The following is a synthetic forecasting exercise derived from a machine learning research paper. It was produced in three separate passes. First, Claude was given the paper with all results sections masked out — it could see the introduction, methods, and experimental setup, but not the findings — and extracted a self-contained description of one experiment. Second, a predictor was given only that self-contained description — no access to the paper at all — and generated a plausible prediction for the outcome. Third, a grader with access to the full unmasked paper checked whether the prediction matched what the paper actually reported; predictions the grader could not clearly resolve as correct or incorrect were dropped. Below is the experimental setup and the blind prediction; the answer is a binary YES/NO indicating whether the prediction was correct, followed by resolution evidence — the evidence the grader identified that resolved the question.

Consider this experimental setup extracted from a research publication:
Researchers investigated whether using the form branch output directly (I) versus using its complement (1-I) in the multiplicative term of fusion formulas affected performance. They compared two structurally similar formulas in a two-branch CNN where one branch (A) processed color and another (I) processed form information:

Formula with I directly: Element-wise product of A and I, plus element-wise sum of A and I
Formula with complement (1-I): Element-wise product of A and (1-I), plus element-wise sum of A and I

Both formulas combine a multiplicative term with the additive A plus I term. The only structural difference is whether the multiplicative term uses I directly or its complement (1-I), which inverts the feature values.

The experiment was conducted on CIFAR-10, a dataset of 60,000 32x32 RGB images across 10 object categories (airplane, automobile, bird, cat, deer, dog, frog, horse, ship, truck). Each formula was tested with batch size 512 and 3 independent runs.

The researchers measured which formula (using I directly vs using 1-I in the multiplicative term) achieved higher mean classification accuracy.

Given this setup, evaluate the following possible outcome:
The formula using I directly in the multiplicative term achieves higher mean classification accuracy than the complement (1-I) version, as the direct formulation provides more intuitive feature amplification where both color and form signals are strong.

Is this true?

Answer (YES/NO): NO